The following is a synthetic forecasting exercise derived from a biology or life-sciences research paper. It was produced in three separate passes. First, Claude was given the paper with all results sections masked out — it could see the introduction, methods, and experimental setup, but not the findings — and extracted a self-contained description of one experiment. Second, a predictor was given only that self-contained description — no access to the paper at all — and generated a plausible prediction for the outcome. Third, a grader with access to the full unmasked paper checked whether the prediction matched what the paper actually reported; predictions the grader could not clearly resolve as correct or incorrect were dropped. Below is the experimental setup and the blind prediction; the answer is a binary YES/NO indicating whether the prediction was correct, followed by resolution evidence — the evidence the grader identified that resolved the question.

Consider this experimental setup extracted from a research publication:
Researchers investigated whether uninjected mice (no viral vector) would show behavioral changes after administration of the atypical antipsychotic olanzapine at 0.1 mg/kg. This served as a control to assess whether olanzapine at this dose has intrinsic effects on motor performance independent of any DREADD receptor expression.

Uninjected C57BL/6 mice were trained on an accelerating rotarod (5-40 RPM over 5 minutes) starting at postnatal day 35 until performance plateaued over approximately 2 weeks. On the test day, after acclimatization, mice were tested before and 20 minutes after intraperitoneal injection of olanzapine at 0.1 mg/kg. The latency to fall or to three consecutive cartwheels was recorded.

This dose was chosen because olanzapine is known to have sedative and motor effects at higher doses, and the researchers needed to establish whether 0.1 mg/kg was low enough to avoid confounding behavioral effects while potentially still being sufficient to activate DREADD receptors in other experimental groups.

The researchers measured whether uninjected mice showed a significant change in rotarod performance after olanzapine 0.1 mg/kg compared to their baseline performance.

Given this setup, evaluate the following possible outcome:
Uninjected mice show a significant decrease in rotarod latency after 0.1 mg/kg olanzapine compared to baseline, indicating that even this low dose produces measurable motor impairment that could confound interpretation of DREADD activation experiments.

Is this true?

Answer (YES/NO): NO